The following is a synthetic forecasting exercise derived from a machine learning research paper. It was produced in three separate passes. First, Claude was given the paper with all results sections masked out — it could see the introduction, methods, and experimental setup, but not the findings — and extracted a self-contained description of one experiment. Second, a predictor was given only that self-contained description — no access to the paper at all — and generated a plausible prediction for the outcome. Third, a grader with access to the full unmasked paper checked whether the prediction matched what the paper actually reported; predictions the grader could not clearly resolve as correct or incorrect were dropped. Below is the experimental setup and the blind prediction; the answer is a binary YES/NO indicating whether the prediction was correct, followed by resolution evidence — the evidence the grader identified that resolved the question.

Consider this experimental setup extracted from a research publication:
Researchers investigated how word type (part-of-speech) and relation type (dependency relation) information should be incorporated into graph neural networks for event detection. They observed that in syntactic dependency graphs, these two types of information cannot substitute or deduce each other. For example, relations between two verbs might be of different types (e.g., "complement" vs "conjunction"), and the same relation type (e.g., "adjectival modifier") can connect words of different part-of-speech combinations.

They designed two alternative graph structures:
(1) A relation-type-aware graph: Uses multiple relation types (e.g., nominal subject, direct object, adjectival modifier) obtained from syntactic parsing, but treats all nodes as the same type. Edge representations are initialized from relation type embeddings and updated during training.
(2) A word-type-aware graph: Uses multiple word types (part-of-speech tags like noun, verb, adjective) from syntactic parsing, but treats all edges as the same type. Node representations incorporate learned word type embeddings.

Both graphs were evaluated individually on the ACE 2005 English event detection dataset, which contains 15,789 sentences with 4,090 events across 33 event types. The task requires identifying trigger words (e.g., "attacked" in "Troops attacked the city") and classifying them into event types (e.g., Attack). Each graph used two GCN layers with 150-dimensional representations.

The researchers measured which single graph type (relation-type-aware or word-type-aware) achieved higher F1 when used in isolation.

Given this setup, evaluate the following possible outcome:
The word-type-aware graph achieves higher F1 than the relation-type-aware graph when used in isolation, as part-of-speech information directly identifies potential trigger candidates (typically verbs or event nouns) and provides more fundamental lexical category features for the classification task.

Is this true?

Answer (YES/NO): NO